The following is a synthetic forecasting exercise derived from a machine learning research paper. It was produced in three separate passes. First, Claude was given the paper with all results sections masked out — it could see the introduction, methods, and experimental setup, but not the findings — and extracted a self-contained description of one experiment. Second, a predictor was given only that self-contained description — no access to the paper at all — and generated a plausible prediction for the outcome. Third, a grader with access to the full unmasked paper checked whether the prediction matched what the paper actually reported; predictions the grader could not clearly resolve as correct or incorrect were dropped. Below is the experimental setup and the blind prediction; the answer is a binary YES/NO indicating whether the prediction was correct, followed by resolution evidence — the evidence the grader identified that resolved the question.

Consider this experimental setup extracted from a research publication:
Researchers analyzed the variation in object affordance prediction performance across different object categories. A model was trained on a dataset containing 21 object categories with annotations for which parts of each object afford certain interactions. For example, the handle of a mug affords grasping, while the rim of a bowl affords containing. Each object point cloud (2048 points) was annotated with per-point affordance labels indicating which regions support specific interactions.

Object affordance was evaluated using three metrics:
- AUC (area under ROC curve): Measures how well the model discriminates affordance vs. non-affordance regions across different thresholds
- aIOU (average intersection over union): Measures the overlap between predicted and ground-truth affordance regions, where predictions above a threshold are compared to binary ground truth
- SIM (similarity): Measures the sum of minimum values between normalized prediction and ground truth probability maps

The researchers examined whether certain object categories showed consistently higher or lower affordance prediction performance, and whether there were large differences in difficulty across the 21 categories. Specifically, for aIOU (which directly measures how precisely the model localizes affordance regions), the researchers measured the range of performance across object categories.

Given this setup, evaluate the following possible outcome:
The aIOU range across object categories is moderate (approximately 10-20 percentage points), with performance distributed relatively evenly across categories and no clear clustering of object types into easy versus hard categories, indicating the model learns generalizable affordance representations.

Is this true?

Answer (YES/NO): NO